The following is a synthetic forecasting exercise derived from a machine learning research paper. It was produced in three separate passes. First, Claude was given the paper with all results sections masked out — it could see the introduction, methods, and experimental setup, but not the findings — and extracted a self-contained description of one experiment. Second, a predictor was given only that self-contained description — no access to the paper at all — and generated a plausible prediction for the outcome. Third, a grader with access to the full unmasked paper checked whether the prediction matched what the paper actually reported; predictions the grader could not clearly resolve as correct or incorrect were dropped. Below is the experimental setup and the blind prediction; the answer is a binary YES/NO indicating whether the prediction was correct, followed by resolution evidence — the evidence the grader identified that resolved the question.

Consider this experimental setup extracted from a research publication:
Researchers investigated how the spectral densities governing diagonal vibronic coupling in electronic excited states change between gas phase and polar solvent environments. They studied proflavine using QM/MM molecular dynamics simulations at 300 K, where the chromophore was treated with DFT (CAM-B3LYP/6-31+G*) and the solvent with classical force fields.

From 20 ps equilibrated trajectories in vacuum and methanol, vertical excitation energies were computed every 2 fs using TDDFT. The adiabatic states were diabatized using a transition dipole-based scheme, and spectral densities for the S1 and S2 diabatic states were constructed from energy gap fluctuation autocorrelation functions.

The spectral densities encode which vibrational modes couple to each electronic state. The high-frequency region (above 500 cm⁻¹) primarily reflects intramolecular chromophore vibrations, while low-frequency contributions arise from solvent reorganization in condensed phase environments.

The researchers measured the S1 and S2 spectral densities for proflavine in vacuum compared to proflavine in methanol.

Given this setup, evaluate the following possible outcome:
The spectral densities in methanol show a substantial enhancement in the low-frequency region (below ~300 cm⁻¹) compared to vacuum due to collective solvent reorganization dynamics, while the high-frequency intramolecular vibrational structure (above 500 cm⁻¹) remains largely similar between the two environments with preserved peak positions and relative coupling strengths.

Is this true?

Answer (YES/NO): YES